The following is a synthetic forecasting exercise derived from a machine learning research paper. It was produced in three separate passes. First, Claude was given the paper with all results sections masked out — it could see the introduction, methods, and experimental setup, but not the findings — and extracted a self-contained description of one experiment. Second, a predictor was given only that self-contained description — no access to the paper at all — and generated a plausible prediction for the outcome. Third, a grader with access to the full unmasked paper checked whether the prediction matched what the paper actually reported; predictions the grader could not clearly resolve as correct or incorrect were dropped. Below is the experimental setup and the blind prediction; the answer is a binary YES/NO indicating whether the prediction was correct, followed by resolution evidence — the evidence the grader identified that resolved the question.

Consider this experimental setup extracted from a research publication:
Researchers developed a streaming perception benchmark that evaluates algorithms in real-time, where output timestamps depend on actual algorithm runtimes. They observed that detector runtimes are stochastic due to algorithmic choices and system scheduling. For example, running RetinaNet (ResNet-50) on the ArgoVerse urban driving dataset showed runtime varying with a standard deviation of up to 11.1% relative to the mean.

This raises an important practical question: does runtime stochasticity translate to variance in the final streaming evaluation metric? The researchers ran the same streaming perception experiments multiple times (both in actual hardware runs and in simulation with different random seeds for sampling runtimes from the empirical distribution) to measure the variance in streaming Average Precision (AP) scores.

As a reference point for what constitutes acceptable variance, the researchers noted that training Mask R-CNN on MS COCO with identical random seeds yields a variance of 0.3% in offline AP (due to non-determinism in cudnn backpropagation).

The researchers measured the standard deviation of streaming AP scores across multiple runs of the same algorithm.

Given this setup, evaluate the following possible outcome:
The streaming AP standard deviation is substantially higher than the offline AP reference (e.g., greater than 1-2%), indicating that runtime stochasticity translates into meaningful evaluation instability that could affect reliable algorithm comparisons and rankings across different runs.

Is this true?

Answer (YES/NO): NO